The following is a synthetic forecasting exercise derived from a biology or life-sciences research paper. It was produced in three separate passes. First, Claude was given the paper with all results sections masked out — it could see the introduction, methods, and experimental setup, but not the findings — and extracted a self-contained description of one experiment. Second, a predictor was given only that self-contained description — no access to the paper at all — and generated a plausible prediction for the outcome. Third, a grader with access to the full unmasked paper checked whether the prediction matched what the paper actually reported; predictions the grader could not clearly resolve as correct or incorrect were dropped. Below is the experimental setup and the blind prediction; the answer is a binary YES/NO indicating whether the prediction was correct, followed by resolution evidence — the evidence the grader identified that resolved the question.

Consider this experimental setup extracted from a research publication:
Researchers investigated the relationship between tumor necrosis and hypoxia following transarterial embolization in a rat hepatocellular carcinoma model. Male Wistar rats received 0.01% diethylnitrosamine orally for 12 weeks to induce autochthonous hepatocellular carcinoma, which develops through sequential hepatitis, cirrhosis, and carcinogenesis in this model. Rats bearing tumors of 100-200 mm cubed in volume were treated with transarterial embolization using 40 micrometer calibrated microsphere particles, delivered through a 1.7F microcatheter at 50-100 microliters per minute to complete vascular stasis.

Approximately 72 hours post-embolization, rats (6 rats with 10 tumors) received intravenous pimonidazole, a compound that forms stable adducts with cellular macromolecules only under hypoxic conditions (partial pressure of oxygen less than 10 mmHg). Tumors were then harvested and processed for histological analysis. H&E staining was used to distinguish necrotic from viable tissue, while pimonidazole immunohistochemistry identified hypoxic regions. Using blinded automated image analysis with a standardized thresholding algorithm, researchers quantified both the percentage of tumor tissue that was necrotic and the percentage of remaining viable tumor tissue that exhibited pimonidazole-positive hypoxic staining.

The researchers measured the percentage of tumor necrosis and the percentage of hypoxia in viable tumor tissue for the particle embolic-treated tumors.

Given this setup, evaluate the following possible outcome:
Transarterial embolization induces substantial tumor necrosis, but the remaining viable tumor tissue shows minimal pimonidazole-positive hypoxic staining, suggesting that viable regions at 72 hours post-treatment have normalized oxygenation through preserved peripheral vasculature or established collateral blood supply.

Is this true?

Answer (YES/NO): NO